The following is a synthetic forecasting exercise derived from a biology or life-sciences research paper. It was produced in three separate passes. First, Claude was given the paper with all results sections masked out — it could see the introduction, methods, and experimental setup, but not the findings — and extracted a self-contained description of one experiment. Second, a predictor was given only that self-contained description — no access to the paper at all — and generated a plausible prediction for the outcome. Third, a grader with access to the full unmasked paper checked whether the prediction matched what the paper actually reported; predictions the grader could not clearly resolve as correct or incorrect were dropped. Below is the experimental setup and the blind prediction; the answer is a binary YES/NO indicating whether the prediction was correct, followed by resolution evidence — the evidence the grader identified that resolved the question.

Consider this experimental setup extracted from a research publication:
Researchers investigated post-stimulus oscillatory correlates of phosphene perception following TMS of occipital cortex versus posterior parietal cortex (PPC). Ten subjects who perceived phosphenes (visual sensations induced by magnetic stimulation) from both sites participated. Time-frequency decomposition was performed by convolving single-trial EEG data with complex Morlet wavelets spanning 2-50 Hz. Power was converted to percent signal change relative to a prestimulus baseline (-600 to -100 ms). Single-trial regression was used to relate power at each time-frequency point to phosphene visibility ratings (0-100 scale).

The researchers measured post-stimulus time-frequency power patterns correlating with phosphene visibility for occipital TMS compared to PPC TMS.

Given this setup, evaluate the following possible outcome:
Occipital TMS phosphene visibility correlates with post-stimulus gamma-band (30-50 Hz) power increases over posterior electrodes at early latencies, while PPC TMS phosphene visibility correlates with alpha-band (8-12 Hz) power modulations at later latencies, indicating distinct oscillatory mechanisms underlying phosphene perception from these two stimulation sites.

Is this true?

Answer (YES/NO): NO